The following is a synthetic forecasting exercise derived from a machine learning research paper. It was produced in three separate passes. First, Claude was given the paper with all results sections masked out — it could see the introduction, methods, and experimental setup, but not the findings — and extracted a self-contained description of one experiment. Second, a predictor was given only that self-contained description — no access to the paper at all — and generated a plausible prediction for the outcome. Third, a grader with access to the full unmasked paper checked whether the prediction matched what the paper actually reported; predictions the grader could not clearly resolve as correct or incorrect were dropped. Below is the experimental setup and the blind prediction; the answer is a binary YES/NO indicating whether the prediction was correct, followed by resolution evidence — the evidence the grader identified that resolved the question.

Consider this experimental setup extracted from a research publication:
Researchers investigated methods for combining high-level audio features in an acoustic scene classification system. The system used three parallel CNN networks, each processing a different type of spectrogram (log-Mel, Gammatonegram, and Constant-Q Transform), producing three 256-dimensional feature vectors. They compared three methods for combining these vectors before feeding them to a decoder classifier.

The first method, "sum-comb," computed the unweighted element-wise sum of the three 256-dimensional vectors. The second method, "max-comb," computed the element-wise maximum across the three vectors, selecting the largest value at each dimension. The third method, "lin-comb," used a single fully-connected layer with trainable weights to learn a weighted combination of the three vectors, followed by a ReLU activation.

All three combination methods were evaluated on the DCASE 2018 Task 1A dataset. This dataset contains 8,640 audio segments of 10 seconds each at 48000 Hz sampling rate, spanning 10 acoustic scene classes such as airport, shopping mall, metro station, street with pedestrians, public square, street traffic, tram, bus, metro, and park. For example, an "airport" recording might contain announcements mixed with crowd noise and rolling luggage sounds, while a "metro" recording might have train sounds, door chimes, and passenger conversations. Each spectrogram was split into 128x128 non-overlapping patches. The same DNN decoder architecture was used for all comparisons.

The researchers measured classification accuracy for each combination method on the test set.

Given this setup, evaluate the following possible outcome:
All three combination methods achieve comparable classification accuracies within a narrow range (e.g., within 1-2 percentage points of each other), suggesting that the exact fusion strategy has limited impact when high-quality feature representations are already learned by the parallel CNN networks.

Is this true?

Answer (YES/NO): NO